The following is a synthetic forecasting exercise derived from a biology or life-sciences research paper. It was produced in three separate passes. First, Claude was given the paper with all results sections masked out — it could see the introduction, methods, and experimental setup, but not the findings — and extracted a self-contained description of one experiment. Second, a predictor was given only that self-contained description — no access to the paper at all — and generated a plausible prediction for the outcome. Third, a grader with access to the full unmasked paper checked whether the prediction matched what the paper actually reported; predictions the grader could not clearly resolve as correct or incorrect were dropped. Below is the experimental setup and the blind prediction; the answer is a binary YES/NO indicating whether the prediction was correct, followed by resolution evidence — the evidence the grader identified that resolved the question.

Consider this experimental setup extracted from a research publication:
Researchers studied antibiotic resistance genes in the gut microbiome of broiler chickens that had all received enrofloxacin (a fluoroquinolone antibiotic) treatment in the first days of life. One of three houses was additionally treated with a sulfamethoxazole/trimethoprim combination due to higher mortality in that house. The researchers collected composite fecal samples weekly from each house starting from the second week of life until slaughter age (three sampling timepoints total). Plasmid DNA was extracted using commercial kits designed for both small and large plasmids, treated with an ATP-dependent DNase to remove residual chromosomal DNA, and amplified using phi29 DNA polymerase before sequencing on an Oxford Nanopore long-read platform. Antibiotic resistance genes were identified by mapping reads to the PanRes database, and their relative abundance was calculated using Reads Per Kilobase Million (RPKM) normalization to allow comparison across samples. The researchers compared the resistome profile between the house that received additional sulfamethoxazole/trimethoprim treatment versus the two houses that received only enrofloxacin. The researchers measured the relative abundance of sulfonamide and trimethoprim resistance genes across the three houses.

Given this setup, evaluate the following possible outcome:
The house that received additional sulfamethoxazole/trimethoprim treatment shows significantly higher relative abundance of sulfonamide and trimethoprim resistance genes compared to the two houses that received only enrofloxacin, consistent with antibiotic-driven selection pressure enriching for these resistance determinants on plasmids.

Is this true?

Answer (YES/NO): NO